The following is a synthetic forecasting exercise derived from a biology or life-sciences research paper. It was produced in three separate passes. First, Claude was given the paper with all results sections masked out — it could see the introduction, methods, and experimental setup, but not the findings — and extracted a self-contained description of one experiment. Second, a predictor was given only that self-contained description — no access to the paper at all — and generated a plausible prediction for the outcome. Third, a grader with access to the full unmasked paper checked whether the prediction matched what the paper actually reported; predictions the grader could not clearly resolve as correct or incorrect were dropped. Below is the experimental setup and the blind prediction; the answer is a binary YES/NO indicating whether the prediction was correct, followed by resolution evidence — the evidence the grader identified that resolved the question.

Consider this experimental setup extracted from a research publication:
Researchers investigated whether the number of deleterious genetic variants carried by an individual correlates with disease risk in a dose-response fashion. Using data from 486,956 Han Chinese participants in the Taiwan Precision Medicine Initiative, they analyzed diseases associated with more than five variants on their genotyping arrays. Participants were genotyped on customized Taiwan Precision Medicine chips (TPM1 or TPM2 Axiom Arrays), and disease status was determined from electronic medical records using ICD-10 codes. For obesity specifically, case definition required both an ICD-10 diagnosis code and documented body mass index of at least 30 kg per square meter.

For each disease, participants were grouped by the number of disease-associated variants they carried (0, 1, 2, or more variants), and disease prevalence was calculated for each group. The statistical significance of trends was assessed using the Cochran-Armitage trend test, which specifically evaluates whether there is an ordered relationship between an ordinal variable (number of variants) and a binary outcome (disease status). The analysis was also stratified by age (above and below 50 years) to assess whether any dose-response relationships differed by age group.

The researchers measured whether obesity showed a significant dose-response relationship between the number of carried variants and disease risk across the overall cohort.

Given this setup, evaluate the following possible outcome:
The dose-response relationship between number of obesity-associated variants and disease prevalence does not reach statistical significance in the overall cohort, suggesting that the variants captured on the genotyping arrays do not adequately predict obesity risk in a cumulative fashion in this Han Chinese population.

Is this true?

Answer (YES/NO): NO